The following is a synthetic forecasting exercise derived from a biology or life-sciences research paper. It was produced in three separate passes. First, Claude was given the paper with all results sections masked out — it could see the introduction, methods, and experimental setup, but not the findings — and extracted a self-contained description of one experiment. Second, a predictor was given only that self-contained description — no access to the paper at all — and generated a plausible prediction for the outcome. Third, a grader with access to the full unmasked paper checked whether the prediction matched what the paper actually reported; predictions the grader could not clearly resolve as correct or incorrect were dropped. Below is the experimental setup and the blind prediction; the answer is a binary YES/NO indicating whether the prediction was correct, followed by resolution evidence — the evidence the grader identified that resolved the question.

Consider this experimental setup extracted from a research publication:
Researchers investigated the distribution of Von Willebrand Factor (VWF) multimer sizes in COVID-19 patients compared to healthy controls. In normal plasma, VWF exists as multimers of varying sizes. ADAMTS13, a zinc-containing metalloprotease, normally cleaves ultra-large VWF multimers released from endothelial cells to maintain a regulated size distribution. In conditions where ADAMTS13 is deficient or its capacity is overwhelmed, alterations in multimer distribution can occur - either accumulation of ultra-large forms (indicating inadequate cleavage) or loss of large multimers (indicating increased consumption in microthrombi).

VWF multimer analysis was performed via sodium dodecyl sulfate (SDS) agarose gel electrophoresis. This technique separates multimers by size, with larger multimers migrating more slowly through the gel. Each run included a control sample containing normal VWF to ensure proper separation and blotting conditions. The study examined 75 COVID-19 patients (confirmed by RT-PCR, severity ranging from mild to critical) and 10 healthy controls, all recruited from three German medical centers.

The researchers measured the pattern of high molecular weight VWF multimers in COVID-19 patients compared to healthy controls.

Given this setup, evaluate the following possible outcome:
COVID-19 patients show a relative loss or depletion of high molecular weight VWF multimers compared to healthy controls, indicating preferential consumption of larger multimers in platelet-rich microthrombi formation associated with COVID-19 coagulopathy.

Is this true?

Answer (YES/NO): YES